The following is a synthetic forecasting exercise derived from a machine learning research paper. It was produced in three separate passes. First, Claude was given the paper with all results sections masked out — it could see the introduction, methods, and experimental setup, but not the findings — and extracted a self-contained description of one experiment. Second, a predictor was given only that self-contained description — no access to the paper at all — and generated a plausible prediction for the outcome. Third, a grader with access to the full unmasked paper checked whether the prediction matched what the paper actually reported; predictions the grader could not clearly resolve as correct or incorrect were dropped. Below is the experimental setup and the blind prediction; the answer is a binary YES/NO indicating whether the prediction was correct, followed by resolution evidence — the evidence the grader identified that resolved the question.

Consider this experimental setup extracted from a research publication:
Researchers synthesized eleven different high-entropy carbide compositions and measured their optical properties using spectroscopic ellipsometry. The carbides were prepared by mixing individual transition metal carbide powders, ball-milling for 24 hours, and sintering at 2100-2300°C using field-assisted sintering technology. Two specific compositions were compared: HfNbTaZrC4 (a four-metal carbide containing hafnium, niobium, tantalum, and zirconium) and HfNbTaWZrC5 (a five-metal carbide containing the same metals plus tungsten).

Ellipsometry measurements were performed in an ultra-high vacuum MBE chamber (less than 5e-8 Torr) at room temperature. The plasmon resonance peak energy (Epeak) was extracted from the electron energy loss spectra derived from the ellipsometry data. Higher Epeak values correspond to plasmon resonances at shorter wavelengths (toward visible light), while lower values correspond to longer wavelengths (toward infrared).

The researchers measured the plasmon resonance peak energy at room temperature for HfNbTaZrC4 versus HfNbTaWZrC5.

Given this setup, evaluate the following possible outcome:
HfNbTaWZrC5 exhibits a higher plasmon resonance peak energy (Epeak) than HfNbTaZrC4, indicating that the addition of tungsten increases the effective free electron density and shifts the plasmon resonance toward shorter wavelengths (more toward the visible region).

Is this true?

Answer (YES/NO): YES